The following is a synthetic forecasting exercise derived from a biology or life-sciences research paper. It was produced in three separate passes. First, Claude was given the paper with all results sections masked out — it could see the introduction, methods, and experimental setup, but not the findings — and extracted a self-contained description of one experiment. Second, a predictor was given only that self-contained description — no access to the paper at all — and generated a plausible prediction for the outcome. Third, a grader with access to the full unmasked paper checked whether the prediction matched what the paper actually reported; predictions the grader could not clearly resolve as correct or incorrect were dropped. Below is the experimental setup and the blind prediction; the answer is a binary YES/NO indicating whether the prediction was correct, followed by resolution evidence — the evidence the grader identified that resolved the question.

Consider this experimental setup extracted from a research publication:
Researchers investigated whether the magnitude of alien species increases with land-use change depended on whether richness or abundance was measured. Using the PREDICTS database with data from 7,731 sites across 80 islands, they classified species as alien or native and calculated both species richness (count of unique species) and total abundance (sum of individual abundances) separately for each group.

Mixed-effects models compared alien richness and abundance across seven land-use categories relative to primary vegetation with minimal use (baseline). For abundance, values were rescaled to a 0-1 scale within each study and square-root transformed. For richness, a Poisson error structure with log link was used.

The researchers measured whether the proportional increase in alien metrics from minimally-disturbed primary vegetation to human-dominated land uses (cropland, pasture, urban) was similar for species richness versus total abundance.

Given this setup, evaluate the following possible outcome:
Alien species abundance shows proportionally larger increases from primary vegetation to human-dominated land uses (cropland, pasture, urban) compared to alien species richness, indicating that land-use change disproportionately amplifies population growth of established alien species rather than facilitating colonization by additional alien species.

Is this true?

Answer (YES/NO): YES